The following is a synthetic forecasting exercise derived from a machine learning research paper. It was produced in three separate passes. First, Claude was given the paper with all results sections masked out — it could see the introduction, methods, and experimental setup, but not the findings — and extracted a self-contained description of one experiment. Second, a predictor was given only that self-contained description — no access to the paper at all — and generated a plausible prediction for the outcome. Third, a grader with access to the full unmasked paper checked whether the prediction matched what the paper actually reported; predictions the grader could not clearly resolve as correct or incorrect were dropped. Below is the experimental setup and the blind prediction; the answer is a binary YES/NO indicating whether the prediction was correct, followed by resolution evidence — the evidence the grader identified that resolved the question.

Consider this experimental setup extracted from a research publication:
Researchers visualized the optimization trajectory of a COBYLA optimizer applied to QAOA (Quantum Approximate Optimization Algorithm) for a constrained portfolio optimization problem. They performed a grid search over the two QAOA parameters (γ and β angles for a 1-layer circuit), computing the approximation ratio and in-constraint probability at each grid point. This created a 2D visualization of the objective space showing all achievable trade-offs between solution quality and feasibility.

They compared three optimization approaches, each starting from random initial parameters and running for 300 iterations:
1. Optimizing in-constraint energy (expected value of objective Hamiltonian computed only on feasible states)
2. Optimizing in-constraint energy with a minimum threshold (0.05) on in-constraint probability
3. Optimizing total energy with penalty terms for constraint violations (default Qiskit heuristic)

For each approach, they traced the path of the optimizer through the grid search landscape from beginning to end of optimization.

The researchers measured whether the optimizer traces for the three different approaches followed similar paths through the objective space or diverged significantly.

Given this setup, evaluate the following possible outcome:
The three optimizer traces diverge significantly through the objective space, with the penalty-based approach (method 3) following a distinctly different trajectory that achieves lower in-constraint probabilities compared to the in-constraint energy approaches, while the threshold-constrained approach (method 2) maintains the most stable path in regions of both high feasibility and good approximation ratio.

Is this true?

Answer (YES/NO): NO